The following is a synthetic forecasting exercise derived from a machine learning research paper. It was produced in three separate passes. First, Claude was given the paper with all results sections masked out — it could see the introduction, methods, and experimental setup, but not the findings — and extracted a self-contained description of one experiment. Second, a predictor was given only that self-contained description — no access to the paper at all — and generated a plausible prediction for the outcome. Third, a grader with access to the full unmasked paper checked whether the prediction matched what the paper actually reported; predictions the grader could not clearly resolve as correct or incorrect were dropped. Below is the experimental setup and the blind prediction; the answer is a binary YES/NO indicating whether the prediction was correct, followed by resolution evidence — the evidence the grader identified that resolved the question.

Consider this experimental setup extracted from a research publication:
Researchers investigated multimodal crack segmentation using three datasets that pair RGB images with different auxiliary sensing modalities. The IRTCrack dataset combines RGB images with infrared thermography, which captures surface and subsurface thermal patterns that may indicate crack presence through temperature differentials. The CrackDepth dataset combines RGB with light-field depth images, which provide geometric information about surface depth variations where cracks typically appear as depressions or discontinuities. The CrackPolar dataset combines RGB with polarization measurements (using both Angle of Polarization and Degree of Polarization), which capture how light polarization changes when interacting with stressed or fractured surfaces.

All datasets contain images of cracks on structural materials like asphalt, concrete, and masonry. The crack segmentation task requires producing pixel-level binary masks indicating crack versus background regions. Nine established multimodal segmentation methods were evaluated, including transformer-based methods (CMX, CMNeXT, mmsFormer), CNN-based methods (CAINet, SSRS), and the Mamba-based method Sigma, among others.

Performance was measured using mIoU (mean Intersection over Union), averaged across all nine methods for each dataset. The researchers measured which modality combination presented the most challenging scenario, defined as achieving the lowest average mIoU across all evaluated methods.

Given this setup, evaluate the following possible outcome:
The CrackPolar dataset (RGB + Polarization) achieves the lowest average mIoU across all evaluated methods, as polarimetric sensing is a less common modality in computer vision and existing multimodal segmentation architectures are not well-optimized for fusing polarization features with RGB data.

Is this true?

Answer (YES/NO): YES